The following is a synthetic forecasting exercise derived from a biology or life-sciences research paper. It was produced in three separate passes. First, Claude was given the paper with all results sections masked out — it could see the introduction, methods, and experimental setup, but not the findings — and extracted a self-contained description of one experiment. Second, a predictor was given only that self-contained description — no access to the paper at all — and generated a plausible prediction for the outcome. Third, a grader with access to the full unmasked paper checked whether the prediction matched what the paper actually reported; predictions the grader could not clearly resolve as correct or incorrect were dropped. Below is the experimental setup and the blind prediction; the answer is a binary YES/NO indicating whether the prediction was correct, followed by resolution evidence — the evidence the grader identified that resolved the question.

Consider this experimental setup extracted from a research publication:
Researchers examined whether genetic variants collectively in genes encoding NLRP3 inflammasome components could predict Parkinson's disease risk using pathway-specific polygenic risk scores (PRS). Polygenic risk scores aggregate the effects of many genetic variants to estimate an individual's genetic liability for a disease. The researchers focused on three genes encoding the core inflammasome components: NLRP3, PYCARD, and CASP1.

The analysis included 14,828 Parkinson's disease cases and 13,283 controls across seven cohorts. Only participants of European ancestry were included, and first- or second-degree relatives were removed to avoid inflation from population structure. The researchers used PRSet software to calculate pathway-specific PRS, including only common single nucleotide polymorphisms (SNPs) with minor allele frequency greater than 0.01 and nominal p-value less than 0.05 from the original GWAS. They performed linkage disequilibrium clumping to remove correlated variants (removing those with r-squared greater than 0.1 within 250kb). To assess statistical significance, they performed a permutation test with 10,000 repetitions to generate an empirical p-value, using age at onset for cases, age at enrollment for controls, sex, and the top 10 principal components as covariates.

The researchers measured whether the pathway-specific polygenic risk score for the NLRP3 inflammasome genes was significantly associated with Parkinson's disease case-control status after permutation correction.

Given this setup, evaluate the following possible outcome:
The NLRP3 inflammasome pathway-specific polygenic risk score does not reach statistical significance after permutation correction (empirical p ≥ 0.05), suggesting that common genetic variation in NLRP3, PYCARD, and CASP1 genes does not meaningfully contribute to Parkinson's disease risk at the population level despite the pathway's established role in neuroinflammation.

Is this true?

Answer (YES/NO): YES